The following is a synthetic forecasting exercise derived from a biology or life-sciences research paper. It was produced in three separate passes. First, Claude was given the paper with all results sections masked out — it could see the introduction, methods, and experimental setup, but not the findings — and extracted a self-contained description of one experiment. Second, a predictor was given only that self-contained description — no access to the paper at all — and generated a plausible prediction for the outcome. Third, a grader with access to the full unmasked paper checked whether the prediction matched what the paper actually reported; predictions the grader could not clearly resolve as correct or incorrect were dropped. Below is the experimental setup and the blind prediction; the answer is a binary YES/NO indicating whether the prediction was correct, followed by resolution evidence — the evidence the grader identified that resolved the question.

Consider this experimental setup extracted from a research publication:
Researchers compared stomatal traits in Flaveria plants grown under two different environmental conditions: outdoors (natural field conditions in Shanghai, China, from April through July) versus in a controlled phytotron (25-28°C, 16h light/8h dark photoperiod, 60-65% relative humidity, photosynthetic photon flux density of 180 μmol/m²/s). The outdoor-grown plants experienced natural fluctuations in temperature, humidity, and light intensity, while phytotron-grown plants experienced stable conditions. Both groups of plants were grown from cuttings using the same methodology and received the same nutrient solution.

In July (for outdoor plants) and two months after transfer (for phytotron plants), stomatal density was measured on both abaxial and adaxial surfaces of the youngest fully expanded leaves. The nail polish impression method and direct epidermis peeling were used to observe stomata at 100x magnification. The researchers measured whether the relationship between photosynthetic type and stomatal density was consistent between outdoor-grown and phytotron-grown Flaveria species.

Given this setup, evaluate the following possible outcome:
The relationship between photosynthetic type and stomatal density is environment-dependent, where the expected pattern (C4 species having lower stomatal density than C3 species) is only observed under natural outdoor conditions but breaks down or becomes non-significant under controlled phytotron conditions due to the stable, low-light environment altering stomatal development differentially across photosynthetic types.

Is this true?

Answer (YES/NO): NO